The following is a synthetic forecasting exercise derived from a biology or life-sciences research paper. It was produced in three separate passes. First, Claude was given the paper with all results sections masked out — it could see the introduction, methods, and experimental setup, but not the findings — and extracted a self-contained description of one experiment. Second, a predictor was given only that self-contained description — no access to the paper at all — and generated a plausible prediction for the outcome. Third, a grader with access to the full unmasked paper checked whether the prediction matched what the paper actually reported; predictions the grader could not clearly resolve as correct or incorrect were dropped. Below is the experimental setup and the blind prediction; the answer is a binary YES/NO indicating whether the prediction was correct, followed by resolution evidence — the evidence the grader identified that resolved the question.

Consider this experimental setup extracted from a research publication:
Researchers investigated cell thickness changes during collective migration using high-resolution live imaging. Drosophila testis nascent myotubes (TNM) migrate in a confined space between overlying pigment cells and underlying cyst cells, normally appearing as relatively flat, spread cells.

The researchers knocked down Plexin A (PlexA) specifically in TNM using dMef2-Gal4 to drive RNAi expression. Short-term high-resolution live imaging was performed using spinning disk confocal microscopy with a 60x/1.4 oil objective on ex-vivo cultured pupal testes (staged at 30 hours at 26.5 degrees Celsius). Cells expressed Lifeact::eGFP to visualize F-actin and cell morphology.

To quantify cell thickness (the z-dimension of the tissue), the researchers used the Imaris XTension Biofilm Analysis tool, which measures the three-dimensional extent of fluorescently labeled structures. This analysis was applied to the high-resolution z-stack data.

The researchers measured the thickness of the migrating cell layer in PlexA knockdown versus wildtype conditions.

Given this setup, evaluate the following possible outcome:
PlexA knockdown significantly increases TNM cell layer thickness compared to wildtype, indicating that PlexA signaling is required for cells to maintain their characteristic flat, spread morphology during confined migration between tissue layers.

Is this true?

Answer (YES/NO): YES